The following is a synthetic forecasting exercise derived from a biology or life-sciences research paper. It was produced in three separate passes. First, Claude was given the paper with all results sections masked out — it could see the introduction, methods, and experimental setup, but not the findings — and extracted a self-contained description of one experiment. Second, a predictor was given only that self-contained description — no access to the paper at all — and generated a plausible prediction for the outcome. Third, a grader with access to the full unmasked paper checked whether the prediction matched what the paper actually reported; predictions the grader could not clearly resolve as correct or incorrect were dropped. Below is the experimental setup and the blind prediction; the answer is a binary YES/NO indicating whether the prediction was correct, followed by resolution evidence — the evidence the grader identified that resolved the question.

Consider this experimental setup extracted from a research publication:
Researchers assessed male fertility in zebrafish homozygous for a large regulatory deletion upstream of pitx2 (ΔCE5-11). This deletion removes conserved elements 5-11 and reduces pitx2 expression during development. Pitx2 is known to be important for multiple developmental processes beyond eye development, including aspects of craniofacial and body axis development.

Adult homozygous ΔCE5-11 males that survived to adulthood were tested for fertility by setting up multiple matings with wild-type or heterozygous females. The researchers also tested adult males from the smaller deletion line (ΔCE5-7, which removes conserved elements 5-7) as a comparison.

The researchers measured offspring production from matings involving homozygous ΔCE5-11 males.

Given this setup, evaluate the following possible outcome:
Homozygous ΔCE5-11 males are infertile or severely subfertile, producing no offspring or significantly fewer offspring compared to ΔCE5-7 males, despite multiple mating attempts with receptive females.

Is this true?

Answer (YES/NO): YES